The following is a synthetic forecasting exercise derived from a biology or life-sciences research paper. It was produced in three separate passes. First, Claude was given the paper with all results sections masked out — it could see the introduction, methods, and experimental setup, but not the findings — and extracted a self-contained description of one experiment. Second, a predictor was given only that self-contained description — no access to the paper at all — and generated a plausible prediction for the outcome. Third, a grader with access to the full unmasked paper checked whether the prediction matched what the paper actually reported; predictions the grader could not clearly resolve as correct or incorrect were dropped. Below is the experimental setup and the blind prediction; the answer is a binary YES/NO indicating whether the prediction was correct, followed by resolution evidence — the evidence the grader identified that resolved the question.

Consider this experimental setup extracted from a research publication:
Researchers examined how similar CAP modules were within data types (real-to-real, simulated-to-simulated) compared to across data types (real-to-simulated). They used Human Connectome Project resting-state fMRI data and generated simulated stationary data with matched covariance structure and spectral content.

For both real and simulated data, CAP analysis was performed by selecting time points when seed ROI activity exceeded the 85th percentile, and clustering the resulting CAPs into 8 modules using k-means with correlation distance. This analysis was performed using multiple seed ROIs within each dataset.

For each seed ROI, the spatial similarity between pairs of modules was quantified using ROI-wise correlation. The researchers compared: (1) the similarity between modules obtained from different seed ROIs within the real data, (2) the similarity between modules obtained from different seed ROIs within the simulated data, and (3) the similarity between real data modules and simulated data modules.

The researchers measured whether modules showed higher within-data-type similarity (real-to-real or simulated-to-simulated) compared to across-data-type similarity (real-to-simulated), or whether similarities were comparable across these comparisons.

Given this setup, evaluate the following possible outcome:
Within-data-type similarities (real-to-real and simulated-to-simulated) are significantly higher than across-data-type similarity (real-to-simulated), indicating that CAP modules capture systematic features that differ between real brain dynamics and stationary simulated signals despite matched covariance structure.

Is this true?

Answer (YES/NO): NO